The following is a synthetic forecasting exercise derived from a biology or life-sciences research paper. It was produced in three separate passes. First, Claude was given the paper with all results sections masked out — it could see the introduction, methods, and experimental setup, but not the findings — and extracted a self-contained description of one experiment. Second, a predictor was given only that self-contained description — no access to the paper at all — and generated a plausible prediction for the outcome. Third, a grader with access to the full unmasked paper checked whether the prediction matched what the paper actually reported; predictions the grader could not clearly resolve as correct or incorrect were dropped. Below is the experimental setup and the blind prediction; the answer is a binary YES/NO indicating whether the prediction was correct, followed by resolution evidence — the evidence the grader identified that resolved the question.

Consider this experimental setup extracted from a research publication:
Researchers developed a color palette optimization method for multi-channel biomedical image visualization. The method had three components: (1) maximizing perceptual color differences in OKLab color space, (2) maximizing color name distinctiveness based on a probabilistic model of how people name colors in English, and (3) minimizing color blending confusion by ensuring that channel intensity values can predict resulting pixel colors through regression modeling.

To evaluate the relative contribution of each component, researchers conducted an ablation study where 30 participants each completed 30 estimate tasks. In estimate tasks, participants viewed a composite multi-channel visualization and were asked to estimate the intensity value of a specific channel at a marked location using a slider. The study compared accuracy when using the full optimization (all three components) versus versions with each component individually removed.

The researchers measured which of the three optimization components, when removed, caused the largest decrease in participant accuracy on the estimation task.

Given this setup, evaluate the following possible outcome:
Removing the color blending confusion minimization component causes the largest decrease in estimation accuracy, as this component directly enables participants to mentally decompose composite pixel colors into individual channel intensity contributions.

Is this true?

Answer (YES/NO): NO